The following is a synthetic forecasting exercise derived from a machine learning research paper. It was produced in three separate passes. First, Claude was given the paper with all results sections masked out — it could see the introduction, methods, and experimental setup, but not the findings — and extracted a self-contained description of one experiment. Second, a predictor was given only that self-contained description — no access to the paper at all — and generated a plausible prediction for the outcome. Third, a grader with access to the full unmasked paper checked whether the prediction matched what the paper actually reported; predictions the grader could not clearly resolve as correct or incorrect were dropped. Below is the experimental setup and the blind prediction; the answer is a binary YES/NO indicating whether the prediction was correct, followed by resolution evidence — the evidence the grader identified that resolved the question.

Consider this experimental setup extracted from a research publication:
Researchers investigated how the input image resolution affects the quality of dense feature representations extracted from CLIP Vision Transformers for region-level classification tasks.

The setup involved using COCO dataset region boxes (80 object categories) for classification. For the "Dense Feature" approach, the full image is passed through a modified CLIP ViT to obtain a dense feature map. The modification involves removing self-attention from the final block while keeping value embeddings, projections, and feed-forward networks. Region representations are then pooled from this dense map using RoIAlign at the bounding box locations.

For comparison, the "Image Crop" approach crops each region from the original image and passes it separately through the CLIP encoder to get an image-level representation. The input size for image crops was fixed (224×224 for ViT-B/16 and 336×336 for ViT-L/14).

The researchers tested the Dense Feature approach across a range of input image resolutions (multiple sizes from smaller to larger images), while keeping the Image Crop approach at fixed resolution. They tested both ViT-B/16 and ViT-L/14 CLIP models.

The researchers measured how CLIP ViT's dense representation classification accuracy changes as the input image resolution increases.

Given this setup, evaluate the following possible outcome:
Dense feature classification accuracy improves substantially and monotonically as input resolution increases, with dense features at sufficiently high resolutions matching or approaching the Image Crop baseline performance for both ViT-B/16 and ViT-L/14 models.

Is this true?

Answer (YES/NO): NO